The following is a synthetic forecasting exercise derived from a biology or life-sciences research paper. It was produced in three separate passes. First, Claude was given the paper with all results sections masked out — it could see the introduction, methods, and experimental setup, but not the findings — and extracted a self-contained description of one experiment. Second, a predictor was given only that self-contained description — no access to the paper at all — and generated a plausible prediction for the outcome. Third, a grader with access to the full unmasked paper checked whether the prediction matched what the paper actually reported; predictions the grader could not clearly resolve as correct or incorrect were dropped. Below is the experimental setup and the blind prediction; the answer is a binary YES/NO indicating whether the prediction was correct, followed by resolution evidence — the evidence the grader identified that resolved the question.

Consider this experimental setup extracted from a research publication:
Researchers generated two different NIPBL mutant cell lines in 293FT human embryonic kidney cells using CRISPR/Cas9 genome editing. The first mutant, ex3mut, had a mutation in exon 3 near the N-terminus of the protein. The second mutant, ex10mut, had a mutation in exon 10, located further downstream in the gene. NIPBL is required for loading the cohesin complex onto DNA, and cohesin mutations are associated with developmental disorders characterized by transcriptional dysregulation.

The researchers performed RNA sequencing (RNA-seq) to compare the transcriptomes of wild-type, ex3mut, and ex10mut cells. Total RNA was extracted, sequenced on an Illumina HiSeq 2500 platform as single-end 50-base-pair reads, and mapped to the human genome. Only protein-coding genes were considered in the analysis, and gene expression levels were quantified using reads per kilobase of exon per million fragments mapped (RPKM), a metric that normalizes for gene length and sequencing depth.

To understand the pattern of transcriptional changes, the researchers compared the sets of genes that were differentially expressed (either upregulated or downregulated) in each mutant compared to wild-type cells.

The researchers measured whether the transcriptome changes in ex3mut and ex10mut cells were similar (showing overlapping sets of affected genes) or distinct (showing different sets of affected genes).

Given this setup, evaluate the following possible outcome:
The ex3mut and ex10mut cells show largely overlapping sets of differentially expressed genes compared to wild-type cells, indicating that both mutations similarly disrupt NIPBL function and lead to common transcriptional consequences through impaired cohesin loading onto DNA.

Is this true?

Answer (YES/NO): YES